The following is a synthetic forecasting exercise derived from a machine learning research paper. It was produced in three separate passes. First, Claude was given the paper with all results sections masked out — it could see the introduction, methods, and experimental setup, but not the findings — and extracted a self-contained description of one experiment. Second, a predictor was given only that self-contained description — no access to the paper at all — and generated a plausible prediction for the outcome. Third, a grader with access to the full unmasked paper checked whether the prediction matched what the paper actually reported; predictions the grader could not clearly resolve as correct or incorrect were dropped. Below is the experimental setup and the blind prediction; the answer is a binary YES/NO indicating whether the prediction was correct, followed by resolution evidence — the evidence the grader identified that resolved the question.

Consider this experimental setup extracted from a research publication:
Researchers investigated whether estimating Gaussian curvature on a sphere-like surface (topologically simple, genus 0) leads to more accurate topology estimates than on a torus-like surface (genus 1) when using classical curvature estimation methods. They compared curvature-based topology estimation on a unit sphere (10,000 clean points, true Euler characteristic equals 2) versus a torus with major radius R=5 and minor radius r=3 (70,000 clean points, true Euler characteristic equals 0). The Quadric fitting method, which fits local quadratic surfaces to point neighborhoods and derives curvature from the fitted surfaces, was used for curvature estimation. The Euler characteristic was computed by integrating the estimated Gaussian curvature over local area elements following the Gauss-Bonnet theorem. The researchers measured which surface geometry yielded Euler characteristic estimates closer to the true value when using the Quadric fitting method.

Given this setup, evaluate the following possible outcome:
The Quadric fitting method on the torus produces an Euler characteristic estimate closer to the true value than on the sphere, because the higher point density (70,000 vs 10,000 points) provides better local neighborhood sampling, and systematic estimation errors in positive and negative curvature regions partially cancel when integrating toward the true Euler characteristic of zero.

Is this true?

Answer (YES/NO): NO